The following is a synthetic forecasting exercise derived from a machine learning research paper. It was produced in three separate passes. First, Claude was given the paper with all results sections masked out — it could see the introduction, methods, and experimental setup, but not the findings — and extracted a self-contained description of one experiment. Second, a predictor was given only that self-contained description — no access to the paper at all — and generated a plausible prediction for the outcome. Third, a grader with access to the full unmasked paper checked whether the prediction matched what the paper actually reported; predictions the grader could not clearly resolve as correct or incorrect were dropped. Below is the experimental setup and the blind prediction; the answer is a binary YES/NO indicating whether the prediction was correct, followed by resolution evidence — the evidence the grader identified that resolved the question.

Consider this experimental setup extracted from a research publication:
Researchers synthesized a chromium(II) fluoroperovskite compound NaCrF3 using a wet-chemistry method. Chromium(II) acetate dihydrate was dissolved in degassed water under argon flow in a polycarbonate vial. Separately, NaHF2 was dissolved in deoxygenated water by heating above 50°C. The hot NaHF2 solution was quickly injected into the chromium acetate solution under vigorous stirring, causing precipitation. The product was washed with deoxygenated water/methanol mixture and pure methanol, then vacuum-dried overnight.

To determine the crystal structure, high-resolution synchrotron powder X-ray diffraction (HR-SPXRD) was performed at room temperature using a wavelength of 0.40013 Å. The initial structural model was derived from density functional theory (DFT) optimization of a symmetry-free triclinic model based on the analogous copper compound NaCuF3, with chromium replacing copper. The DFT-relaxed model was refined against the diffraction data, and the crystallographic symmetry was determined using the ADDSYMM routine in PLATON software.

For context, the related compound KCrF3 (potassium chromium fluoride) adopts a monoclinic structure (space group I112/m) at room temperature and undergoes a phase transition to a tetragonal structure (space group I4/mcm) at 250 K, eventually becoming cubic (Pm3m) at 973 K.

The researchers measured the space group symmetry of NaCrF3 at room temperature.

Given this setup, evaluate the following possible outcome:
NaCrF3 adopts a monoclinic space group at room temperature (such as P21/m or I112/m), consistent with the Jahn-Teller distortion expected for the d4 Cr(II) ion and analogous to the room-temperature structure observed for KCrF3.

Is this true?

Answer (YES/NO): NO